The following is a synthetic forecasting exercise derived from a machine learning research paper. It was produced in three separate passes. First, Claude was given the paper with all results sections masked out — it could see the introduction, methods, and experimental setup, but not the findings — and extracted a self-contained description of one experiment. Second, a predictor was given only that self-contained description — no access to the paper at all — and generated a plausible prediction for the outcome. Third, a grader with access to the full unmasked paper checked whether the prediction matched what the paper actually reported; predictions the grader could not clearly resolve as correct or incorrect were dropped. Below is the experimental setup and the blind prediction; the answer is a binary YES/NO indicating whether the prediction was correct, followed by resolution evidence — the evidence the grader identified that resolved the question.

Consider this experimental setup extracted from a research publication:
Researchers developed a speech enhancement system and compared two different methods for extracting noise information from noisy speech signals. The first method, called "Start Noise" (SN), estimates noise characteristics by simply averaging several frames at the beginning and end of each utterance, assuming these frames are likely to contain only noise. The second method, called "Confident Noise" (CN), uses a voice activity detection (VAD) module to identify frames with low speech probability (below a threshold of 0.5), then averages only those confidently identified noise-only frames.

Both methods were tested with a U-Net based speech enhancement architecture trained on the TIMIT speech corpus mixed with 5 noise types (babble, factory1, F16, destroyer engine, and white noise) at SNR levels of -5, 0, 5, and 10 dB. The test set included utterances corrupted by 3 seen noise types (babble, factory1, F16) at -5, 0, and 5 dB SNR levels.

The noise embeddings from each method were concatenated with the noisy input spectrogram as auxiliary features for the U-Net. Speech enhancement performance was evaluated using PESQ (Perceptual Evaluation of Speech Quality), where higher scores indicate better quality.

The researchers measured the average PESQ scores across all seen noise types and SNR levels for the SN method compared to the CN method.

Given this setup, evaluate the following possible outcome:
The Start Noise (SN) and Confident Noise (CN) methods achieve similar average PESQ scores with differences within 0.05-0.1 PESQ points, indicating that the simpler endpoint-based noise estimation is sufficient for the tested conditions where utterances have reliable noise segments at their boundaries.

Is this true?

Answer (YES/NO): NO